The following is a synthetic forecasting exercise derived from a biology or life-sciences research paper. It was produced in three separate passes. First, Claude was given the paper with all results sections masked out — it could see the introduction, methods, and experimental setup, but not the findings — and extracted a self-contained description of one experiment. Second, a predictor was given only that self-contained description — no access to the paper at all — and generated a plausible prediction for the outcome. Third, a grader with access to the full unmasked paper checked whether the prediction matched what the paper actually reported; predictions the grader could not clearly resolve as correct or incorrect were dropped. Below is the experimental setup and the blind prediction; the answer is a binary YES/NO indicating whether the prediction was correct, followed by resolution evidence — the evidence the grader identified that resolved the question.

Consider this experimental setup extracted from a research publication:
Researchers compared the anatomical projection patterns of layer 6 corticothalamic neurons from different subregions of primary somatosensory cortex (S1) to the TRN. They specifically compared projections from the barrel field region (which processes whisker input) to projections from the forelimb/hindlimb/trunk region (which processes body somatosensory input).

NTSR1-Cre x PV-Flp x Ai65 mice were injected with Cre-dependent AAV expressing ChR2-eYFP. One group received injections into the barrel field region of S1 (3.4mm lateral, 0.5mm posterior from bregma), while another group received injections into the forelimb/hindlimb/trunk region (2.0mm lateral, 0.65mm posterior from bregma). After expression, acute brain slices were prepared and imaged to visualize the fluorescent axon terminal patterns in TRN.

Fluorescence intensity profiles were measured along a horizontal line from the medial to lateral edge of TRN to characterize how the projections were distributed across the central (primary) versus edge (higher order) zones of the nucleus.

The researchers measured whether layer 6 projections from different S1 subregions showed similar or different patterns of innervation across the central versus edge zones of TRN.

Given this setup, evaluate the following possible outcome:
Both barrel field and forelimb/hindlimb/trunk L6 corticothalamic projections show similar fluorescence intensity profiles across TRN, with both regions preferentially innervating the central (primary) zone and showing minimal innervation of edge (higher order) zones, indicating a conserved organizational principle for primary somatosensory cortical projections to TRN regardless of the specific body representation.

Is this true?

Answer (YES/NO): NO